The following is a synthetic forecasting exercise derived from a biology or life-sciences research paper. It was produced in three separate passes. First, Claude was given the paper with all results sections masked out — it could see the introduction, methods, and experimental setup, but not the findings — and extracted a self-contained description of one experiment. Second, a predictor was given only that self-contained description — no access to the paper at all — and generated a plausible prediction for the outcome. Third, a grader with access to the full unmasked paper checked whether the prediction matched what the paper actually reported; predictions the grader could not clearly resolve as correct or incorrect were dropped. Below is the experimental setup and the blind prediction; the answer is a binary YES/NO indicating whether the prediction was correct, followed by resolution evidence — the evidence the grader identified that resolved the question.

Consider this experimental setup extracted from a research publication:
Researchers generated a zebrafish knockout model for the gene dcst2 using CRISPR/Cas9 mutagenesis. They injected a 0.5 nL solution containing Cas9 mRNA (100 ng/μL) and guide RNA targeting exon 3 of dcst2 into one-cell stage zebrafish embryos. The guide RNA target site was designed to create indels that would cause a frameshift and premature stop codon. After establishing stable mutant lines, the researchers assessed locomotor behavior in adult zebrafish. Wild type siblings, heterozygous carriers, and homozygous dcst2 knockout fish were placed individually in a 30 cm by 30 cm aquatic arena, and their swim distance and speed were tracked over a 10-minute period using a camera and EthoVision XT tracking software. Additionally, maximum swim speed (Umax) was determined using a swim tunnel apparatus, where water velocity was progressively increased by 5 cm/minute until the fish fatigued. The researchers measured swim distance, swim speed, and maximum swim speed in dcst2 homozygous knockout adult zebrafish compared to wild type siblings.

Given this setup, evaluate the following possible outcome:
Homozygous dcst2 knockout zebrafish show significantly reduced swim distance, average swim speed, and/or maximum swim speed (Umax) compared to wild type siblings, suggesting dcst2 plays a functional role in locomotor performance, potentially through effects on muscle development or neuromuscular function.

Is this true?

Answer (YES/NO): NO